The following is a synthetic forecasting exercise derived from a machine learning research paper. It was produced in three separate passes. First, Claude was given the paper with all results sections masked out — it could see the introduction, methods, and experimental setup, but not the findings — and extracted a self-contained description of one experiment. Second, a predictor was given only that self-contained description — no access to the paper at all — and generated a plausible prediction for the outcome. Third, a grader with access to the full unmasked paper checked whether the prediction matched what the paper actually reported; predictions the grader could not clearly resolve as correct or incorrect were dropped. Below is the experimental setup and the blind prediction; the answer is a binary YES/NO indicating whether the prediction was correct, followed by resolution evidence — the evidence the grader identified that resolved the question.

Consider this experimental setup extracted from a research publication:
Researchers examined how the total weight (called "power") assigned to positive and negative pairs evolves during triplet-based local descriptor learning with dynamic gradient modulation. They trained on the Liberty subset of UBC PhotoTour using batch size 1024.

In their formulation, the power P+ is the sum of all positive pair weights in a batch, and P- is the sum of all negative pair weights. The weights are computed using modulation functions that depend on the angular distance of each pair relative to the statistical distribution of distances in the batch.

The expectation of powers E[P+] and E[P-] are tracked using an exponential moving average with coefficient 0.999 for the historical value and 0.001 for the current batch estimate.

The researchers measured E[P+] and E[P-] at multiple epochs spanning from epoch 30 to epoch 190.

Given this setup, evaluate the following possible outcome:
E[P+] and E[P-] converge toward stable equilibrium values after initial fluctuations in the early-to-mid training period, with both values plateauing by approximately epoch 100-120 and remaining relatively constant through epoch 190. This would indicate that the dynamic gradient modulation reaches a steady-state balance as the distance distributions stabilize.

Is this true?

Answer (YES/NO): NO